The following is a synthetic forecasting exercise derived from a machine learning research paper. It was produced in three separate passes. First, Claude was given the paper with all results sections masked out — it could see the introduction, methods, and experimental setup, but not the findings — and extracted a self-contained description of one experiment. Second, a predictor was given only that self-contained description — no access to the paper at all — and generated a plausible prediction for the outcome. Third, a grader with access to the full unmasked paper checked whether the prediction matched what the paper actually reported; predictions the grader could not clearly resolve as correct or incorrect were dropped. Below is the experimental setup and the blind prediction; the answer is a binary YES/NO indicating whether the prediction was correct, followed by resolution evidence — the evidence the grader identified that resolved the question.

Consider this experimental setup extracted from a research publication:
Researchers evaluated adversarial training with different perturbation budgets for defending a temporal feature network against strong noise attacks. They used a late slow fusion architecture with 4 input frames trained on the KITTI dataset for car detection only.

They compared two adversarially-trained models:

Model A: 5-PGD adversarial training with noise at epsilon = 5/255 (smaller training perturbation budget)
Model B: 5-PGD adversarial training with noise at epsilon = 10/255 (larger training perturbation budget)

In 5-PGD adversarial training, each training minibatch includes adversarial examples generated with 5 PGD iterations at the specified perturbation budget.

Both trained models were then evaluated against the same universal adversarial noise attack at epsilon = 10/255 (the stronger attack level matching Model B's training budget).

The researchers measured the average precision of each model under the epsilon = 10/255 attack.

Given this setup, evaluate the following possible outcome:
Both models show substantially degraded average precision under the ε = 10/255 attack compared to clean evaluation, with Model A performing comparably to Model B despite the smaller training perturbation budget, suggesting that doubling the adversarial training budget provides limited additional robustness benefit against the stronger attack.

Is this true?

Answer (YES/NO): NO